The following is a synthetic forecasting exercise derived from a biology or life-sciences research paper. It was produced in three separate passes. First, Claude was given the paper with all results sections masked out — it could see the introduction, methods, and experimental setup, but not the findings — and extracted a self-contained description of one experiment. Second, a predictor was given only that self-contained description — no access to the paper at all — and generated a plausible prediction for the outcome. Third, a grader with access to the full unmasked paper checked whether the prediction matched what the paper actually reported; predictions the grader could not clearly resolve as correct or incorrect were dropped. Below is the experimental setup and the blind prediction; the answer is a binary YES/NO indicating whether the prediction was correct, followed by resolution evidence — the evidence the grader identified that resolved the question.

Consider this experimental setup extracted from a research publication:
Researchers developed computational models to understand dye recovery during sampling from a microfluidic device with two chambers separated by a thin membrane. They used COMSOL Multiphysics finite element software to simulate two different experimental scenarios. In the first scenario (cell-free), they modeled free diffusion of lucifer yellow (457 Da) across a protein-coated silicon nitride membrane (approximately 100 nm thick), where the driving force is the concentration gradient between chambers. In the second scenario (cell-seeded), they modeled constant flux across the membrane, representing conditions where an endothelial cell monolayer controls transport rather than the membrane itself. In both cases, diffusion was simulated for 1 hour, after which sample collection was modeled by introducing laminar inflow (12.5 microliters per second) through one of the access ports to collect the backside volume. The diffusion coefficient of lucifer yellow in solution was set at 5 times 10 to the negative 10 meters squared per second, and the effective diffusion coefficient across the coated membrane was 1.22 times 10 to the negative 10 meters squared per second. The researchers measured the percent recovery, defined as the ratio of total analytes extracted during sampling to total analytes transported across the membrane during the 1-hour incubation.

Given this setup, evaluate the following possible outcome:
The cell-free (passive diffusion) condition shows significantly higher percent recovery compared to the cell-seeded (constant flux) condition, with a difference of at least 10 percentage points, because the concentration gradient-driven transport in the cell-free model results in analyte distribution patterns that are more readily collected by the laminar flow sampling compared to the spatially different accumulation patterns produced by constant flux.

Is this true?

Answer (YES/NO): NO